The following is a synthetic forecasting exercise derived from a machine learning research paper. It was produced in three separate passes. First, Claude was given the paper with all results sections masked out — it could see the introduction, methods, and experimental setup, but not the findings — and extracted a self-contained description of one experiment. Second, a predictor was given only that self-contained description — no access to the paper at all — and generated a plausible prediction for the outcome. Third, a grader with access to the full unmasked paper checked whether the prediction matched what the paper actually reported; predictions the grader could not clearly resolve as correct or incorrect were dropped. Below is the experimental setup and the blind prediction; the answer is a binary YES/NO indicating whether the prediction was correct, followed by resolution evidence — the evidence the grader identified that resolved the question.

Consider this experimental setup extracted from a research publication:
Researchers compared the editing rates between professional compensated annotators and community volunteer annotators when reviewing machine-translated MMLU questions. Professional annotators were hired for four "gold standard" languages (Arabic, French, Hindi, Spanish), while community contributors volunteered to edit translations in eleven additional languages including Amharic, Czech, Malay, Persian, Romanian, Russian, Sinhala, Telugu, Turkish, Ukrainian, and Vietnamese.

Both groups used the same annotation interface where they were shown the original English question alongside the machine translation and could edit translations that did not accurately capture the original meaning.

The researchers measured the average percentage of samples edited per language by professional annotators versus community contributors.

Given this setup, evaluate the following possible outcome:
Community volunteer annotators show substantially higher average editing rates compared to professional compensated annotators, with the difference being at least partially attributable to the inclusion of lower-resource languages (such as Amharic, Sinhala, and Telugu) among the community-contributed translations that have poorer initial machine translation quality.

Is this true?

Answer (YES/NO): NO